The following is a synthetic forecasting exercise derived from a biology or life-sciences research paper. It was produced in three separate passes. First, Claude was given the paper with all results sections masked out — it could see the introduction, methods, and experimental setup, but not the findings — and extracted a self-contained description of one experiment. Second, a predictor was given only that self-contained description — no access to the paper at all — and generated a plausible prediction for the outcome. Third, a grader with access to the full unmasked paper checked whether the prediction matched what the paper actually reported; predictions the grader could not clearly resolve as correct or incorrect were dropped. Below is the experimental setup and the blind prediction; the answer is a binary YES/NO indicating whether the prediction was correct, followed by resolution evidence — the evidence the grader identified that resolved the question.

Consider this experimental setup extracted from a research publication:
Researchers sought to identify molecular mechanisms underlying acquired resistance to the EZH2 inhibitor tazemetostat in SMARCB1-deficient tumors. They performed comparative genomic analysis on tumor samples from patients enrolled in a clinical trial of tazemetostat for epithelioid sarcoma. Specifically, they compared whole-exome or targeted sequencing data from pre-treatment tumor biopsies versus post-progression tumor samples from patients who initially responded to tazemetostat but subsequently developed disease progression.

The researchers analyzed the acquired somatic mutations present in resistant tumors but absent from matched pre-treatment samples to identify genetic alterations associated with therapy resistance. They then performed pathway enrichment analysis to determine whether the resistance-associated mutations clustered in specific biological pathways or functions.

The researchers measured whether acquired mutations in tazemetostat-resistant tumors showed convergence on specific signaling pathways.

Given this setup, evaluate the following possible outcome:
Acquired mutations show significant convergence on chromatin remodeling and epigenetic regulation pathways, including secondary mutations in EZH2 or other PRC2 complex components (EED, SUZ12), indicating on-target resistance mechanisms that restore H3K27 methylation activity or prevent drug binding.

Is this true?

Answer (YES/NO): NO